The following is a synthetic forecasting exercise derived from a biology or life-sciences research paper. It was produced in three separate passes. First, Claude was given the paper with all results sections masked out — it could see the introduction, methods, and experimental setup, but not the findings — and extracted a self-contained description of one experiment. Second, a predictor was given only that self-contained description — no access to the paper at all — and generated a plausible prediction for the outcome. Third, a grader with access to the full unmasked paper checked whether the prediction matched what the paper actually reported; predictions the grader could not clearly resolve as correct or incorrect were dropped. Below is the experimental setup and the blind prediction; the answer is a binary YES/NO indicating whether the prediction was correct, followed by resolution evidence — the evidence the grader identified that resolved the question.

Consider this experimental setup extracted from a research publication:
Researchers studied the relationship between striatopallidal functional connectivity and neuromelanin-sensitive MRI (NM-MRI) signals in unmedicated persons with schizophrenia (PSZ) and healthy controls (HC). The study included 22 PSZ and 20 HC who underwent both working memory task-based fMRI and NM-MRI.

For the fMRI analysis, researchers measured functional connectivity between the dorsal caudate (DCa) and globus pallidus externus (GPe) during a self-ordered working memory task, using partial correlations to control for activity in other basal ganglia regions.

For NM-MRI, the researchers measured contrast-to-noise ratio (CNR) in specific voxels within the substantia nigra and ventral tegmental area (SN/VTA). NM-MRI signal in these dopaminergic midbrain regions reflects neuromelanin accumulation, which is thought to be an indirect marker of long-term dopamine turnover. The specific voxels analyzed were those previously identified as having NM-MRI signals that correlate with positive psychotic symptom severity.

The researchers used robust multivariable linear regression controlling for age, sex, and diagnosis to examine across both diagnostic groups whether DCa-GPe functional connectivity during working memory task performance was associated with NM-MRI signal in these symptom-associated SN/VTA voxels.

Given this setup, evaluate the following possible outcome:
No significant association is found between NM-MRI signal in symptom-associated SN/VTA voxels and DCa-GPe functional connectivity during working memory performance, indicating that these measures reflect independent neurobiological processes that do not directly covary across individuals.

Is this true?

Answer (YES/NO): NO